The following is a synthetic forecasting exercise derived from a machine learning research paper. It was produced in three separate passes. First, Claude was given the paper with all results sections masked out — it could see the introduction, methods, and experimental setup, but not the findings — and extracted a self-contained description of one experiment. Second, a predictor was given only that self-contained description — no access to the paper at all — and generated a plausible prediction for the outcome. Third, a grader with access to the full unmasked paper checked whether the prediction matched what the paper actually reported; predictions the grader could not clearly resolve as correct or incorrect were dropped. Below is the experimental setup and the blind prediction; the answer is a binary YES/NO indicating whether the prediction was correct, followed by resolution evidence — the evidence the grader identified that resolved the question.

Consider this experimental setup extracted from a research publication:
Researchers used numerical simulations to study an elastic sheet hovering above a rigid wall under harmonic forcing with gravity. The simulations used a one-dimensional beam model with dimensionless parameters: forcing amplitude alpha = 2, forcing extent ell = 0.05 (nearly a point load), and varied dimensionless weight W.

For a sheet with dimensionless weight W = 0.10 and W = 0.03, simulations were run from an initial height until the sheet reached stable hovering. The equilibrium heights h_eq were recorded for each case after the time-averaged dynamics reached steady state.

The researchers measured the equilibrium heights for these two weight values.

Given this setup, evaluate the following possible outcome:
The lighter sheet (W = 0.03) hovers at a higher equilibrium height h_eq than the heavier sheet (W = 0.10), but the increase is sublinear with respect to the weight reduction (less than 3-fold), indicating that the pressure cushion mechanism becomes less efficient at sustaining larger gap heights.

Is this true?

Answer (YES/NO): NO